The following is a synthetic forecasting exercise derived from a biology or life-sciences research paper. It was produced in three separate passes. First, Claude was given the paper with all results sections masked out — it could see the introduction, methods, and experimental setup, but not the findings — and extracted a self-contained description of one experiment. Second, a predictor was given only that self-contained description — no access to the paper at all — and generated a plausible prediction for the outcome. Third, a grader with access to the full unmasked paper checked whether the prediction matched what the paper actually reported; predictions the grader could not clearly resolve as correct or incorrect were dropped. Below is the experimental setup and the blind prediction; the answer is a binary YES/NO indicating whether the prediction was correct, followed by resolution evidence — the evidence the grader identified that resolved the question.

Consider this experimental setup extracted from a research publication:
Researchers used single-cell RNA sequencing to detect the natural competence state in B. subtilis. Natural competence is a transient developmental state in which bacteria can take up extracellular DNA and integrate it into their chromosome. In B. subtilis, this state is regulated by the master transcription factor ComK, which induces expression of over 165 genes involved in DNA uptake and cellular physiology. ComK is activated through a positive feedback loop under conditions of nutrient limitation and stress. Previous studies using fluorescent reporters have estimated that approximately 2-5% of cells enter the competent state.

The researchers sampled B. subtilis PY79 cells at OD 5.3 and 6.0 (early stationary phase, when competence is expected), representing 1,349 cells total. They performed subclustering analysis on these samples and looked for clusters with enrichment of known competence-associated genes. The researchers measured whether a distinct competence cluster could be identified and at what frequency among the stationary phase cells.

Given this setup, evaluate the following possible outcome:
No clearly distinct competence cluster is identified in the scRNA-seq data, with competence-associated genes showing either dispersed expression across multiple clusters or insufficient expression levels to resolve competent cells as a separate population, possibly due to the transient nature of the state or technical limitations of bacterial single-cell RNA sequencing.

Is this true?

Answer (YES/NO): NO